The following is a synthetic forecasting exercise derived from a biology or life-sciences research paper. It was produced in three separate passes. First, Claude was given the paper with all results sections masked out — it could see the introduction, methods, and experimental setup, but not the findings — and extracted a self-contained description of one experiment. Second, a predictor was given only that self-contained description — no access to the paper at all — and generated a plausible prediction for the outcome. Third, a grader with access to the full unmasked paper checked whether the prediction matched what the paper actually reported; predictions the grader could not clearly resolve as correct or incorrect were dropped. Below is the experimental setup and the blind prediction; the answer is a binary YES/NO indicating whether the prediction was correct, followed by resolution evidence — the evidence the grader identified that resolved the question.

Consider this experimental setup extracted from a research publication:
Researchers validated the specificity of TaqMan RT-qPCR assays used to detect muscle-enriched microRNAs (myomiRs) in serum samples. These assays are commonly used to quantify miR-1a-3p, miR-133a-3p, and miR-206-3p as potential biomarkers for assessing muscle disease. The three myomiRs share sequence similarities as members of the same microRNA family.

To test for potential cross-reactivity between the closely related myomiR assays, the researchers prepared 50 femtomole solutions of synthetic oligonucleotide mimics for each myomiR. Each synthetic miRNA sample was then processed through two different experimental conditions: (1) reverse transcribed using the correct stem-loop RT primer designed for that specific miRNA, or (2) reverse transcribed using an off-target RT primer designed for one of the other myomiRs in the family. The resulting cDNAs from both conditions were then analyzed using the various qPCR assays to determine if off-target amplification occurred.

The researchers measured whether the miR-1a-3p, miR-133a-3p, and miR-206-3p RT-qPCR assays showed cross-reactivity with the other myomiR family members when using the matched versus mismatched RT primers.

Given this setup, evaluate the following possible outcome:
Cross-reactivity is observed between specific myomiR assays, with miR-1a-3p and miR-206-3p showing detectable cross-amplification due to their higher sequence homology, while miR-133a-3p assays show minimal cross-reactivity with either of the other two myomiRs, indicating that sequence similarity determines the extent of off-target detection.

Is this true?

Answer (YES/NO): NO